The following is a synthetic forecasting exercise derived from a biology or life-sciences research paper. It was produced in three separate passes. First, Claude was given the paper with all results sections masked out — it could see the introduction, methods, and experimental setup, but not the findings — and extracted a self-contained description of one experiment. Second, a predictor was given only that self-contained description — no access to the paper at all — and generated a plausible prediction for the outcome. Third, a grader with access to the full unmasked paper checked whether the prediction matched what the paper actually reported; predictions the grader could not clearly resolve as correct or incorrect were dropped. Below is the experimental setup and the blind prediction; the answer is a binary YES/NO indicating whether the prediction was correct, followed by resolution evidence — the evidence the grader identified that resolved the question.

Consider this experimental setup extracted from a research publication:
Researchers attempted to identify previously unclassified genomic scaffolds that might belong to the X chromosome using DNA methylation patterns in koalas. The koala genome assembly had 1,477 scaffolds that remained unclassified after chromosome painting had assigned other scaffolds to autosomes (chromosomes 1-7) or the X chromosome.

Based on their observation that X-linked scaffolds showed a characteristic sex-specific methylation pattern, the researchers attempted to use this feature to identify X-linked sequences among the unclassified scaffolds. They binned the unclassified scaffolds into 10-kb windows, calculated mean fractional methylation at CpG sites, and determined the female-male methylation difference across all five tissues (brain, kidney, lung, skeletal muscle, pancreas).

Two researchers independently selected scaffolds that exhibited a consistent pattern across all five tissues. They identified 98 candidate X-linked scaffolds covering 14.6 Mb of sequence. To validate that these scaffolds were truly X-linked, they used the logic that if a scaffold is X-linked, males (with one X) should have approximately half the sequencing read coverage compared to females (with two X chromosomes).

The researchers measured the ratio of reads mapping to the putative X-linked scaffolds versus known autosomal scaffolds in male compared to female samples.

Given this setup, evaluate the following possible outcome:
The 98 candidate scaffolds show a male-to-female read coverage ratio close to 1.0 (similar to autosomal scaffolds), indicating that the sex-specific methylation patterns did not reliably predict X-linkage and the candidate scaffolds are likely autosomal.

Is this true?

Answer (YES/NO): NO